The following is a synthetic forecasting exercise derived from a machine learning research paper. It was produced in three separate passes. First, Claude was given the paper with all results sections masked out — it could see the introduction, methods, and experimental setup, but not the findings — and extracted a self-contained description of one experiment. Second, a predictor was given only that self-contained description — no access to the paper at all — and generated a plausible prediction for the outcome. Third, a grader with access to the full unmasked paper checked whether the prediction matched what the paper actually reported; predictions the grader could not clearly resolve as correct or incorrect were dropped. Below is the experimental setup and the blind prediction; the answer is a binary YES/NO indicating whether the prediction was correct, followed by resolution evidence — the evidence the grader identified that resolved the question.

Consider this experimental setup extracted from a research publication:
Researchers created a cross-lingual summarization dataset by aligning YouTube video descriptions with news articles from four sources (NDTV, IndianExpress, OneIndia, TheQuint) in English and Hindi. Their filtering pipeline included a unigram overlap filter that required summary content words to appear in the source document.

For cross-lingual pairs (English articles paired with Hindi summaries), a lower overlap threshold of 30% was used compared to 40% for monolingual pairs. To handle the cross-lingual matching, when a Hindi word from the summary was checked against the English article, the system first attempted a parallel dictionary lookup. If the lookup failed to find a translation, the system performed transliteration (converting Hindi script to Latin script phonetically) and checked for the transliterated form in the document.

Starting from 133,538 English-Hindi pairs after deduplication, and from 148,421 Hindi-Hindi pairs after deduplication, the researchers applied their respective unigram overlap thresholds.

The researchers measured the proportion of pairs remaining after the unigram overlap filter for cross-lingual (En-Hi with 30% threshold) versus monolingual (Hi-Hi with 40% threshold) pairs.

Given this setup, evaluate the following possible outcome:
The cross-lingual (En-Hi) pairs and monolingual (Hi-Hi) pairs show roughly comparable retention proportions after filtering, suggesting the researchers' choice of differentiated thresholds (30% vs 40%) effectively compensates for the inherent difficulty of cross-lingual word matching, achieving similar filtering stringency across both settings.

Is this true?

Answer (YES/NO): NO